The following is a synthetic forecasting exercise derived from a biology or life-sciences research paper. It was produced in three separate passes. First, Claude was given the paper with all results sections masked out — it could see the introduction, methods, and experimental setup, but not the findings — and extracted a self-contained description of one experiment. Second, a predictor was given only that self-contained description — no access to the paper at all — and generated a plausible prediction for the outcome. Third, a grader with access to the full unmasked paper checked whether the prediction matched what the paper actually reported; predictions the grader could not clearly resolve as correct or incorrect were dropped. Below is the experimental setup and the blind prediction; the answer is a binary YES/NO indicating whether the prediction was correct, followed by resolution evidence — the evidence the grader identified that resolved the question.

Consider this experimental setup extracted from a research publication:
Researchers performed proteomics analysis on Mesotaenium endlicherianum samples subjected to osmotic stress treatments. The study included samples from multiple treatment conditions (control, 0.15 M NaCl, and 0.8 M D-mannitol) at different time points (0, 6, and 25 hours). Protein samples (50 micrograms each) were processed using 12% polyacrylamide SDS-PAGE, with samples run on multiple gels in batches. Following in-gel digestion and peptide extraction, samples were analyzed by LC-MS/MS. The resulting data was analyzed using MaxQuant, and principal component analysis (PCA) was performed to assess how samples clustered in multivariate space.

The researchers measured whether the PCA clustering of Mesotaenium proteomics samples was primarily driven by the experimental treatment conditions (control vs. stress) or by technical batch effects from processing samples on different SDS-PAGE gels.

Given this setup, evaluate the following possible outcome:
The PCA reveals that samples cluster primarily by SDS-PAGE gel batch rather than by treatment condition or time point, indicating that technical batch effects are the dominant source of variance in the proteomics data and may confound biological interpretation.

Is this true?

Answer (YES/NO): YES